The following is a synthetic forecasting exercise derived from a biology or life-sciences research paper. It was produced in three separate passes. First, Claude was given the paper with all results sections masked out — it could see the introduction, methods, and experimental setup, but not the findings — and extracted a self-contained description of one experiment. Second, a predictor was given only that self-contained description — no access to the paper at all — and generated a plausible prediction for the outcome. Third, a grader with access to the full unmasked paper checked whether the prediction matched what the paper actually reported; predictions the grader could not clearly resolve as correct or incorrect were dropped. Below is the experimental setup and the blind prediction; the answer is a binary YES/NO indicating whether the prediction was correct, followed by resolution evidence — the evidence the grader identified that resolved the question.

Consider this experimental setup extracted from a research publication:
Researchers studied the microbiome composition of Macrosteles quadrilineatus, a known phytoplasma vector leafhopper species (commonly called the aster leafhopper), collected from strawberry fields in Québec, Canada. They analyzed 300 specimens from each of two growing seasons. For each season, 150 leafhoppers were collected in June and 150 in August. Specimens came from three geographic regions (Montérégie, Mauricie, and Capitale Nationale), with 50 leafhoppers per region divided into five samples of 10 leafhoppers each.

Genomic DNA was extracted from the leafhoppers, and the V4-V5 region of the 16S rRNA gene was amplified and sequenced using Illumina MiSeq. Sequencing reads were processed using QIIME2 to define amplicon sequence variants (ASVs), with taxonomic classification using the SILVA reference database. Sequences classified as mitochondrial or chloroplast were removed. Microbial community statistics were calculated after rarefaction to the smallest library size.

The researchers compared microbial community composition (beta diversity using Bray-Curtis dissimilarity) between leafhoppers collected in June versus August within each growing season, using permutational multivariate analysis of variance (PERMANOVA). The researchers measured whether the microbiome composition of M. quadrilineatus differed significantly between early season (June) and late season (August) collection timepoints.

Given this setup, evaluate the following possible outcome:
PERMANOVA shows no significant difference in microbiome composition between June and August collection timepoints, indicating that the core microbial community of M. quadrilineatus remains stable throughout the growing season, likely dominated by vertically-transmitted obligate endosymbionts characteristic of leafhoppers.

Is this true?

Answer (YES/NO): YES